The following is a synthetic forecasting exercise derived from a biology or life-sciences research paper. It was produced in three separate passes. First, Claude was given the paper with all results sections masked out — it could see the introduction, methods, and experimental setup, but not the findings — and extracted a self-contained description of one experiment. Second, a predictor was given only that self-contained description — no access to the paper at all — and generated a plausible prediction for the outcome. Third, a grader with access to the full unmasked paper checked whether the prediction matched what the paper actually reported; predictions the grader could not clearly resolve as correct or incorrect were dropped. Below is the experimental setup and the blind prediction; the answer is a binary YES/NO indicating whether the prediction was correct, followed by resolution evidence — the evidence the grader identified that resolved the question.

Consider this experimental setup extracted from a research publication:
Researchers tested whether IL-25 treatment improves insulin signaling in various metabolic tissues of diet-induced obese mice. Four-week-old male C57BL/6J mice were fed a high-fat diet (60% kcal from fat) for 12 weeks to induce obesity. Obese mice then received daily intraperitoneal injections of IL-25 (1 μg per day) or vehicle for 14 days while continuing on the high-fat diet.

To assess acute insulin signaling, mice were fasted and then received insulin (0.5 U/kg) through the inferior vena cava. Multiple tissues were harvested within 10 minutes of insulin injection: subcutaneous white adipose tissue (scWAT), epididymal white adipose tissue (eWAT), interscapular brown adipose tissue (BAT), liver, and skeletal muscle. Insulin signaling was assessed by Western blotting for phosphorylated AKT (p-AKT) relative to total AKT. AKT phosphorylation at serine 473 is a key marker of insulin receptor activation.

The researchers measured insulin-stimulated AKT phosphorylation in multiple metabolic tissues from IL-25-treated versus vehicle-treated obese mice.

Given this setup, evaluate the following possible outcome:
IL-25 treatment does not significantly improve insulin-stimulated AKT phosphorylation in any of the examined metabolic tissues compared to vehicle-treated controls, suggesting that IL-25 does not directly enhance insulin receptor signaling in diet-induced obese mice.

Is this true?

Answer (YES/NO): NO